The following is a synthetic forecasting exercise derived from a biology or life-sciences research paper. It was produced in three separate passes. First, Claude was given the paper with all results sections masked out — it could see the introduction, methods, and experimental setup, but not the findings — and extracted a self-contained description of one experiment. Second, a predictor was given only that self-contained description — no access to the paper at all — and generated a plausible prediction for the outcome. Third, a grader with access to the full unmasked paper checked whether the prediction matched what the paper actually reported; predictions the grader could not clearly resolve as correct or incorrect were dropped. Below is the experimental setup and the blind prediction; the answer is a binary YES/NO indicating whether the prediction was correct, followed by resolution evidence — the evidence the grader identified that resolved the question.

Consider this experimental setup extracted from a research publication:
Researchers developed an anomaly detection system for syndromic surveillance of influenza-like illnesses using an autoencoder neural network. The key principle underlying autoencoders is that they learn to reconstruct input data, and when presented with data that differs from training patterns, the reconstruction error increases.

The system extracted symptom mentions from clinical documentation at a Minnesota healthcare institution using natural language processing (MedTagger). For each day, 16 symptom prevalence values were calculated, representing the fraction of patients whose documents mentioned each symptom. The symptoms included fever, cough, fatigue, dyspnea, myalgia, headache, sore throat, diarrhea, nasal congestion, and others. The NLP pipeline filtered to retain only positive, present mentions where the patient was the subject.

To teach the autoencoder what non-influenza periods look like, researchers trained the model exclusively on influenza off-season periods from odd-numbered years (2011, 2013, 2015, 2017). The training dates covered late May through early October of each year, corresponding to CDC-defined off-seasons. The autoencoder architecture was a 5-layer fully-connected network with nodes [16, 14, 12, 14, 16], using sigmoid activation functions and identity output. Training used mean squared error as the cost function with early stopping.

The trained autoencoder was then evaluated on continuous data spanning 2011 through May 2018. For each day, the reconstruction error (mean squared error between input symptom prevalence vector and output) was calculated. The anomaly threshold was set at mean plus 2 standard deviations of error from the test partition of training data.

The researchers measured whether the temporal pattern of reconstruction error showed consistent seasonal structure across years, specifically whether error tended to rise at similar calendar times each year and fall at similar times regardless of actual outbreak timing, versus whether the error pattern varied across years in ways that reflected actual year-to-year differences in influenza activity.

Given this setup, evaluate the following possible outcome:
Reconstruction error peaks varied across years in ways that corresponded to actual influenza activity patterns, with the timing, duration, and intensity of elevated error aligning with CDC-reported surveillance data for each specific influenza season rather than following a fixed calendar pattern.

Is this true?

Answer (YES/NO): YES